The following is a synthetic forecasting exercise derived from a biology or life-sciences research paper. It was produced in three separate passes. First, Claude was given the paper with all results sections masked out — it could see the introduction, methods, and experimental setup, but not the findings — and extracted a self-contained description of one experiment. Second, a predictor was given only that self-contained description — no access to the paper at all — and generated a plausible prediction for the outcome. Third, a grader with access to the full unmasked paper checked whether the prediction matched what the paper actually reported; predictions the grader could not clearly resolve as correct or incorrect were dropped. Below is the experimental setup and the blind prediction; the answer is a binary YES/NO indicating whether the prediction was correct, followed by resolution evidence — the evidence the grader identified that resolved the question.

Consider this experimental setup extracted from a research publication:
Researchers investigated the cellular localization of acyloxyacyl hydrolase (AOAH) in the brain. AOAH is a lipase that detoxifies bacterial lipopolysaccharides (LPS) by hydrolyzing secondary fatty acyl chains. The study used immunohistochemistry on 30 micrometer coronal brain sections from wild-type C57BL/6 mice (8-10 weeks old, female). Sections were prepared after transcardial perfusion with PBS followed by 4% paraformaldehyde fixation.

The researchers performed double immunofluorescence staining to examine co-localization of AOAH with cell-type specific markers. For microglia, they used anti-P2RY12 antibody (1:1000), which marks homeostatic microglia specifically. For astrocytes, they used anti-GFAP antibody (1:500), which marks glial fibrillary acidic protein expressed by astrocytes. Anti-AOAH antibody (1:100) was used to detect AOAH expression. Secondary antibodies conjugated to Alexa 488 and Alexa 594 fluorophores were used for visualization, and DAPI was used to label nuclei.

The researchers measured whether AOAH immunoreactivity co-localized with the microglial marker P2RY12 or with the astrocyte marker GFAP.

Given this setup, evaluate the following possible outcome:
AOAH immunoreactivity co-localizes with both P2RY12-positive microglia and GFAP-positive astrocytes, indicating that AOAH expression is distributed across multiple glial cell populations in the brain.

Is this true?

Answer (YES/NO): NO